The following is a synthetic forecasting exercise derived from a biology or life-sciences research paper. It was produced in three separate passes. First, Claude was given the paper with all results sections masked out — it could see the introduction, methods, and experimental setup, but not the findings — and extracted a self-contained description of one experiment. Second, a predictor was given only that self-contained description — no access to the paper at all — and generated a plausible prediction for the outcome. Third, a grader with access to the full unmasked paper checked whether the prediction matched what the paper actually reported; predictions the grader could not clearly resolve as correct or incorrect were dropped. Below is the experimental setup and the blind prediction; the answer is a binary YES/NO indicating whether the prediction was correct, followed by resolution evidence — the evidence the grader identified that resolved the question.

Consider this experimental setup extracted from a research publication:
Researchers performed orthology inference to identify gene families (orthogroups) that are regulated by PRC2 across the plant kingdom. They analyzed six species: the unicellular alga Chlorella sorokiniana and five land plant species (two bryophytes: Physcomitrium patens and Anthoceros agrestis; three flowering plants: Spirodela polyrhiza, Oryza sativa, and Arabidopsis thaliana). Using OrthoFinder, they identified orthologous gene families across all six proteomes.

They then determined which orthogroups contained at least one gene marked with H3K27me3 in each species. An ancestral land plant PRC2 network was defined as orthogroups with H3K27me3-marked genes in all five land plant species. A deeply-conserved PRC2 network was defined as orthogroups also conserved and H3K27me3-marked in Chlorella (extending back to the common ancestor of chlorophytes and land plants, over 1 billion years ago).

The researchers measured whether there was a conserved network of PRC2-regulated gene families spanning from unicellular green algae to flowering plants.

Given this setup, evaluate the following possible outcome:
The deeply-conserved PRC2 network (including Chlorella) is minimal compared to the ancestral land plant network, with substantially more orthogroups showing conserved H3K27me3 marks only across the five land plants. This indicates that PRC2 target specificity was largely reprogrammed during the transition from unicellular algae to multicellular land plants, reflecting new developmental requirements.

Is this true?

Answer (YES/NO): YES